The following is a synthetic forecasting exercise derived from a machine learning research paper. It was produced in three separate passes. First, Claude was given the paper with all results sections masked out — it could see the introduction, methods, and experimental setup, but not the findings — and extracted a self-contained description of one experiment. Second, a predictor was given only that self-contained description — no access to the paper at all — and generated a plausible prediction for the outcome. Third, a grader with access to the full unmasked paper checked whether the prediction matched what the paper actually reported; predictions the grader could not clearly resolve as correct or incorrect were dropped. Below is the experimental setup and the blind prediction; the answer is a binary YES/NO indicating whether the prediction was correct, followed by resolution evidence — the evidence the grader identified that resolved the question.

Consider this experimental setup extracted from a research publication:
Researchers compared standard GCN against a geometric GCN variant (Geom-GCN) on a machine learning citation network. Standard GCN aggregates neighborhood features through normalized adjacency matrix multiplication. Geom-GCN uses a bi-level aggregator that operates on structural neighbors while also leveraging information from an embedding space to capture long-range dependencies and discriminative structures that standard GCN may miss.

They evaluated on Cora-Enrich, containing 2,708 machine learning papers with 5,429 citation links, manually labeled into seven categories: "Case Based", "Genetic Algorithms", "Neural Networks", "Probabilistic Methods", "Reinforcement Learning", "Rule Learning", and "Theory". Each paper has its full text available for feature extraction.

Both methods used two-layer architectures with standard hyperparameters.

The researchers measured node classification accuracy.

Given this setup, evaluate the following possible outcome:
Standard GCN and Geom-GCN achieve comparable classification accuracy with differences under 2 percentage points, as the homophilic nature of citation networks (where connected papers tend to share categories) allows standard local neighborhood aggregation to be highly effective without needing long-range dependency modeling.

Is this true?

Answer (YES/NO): YES